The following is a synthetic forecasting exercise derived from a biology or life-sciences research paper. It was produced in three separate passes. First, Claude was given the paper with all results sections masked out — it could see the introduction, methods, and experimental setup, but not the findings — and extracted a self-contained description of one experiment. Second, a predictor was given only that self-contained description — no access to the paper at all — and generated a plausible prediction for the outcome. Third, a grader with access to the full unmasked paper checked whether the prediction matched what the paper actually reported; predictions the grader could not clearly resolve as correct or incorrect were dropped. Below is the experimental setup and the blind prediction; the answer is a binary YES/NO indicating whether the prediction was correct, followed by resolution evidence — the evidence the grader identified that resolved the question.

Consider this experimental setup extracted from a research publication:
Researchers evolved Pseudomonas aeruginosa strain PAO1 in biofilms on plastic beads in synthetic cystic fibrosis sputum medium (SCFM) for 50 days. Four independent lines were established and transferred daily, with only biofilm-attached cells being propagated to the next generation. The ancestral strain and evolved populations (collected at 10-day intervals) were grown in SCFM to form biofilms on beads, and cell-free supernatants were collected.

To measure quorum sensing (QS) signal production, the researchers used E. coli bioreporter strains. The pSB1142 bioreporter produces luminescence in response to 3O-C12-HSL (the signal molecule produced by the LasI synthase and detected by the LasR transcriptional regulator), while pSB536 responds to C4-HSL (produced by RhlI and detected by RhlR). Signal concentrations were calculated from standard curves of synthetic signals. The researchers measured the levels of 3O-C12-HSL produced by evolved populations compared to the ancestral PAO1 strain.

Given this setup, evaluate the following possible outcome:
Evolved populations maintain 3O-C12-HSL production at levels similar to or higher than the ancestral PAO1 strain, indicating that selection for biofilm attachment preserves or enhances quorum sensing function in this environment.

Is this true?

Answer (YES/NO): NO